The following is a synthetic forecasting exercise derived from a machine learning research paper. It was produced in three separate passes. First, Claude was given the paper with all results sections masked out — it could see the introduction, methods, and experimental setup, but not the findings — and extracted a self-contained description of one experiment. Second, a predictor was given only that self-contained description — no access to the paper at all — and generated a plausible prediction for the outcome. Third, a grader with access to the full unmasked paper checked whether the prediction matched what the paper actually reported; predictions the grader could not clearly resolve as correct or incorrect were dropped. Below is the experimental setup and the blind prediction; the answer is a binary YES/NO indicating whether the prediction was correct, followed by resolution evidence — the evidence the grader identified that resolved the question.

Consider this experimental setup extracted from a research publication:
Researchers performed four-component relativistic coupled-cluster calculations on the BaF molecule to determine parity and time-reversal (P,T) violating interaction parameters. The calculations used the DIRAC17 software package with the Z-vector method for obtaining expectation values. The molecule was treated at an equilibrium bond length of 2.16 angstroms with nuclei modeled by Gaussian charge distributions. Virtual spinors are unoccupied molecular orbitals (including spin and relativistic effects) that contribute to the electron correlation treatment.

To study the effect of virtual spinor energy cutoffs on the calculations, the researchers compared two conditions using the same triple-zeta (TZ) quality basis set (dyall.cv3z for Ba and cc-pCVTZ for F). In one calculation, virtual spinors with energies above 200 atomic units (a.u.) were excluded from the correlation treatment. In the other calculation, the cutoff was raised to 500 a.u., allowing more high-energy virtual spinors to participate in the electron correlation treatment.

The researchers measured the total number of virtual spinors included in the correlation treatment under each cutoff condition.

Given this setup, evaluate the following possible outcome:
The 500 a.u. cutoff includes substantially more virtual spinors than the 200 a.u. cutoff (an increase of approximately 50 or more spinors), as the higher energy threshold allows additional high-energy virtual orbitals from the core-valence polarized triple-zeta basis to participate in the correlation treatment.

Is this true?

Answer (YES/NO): NO